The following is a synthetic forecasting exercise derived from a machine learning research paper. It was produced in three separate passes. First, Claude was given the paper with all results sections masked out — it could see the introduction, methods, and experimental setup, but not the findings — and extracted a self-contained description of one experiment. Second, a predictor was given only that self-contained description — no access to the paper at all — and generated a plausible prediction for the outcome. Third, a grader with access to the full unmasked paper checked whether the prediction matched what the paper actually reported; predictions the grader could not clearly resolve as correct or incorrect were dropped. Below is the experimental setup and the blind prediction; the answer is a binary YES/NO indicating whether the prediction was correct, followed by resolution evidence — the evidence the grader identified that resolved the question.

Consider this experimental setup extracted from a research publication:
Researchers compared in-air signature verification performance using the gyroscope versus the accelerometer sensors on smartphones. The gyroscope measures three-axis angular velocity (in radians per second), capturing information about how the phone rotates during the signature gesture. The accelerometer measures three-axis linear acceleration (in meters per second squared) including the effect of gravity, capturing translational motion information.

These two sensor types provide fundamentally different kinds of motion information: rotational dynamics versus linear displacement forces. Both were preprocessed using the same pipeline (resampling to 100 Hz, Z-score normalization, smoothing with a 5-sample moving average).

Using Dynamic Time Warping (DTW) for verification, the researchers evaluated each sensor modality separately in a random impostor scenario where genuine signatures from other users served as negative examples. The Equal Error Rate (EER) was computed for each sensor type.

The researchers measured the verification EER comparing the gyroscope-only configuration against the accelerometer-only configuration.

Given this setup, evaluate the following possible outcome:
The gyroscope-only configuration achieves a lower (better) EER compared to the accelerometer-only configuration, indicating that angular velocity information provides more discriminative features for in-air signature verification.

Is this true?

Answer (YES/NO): NO